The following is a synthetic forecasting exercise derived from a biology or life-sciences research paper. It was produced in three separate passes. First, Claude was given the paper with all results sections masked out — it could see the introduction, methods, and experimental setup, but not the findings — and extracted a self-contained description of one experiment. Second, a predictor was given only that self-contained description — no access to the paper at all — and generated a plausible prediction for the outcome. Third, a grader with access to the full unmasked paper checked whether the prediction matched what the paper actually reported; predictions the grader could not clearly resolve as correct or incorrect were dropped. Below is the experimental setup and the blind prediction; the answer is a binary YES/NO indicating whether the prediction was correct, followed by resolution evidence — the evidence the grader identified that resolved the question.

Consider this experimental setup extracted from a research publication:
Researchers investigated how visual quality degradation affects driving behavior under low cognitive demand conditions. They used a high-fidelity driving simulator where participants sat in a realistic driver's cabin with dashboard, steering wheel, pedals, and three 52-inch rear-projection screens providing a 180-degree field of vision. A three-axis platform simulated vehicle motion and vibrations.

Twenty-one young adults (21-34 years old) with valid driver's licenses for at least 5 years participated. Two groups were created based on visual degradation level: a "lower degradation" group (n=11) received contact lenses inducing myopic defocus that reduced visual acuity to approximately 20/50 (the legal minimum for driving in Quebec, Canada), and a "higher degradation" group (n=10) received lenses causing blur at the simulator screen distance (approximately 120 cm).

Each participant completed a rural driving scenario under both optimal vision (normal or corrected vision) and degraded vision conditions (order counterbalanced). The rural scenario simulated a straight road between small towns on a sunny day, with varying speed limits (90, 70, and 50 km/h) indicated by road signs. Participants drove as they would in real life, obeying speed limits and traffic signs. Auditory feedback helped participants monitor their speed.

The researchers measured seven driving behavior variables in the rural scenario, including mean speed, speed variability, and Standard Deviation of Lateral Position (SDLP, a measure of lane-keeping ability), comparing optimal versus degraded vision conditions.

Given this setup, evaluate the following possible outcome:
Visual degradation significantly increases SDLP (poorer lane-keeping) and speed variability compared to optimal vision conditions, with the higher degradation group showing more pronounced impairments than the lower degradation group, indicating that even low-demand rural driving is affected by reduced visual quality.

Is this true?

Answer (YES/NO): NO